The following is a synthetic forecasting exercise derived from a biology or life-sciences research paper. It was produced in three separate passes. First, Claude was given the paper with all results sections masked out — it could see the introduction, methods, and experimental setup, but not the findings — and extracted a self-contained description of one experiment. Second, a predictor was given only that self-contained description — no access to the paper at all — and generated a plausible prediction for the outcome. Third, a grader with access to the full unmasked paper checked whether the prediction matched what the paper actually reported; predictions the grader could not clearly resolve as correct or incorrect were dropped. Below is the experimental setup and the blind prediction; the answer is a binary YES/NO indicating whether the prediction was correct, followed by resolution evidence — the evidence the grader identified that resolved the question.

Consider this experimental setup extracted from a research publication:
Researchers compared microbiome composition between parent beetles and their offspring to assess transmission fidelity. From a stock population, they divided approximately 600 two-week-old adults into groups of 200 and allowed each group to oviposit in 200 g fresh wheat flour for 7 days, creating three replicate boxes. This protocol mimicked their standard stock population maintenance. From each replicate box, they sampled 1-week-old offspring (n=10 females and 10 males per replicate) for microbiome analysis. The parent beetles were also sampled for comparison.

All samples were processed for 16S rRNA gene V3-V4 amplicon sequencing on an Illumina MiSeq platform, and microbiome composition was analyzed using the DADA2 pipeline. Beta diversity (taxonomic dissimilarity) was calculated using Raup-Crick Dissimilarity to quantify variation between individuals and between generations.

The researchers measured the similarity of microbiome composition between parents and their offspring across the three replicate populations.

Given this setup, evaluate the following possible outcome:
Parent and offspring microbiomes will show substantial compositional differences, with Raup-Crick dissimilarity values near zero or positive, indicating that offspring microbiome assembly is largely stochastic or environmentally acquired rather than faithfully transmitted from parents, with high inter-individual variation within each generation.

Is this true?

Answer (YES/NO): YES